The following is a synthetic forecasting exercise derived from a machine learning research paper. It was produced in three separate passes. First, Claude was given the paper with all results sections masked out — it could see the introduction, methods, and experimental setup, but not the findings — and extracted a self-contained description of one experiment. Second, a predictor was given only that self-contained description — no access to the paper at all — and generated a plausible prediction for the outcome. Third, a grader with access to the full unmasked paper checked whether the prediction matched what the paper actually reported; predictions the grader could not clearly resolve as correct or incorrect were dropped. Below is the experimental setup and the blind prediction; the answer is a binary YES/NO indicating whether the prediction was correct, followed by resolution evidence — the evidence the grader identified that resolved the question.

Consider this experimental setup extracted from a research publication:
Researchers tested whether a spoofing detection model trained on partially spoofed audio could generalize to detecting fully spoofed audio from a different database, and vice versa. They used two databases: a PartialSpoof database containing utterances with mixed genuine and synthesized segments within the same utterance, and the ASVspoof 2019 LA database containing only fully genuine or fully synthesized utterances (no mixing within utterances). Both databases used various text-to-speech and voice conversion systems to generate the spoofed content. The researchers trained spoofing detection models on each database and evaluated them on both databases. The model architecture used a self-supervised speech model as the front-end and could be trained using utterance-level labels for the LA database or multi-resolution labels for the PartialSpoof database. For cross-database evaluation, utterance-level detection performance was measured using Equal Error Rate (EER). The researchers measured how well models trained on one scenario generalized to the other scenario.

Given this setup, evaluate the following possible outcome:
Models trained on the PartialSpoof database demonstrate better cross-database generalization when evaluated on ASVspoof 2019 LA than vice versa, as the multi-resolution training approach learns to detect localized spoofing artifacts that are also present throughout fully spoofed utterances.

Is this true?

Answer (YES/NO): YES